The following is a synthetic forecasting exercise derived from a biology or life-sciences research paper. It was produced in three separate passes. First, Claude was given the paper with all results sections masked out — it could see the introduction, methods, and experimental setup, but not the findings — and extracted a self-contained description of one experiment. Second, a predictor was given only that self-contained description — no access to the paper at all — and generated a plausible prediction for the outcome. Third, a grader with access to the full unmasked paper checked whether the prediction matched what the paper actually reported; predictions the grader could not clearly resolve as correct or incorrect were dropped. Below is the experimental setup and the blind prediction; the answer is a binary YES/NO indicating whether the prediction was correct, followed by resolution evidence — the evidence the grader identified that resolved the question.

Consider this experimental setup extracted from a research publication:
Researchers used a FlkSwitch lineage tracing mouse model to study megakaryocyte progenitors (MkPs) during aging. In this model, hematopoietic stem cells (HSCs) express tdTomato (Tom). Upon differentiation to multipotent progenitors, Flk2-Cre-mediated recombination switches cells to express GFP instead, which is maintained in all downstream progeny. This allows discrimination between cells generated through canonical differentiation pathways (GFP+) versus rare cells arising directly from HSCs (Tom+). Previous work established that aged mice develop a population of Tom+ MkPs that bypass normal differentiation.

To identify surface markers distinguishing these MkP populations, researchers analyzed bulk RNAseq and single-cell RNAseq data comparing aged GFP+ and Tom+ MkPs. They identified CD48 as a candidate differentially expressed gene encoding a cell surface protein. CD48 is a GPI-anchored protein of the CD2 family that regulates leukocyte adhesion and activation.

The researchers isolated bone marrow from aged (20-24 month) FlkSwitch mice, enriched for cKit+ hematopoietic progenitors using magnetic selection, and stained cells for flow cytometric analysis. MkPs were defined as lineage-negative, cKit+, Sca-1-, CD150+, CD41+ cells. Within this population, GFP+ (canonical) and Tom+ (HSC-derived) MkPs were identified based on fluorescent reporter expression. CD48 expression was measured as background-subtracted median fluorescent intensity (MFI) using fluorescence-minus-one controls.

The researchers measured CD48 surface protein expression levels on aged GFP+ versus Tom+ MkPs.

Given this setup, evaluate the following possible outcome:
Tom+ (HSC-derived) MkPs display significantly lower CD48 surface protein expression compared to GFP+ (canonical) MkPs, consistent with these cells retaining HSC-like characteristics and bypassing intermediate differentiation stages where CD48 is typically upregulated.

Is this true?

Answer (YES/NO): YES